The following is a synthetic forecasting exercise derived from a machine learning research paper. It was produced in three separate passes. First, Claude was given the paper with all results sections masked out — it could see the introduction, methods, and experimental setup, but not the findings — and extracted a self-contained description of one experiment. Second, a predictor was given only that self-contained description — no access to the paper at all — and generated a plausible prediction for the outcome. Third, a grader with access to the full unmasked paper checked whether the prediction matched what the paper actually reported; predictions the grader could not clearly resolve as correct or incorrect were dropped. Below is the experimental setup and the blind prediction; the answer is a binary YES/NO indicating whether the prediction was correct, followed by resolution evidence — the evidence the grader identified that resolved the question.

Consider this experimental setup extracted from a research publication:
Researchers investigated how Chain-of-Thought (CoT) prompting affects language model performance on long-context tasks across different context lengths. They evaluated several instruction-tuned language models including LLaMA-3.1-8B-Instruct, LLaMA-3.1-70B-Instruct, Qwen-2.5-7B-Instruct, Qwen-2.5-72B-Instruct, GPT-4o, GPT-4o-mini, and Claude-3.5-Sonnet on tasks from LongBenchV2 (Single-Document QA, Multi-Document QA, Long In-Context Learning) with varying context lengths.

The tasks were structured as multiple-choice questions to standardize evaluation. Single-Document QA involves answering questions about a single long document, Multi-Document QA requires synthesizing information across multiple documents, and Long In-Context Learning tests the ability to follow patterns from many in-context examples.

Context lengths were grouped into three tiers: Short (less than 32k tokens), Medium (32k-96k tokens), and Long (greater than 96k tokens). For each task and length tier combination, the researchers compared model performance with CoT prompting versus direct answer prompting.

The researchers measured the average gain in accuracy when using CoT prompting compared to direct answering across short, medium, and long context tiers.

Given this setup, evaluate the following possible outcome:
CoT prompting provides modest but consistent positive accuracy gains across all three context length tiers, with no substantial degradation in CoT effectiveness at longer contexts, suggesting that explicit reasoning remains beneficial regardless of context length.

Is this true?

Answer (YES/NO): YES